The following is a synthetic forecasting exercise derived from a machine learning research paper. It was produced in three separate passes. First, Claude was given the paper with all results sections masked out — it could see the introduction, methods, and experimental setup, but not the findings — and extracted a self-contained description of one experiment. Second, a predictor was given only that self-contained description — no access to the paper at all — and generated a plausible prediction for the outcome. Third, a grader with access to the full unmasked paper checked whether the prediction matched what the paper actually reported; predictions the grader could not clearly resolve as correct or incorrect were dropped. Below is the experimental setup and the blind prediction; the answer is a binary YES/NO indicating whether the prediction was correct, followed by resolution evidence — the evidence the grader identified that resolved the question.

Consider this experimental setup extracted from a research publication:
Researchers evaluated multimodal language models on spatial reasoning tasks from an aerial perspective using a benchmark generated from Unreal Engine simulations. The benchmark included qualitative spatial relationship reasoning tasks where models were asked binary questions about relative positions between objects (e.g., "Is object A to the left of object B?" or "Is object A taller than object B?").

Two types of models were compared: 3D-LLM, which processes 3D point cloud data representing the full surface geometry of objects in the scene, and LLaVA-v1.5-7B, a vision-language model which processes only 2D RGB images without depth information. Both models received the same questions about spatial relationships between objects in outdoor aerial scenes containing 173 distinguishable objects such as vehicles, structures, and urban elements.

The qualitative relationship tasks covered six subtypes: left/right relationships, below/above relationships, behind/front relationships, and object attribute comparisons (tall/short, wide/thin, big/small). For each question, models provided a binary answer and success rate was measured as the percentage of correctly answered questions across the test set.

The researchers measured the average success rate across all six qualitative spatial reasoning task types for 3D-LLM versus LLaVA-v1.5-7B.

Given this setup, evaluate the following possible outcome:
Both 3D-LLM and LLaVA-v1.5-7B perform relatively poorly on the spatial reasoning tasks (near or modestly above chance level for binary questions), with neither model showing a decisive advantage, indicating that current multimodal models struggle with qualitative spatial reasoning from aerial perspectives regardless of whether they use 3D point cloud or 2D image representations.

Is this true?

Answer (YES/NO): NO